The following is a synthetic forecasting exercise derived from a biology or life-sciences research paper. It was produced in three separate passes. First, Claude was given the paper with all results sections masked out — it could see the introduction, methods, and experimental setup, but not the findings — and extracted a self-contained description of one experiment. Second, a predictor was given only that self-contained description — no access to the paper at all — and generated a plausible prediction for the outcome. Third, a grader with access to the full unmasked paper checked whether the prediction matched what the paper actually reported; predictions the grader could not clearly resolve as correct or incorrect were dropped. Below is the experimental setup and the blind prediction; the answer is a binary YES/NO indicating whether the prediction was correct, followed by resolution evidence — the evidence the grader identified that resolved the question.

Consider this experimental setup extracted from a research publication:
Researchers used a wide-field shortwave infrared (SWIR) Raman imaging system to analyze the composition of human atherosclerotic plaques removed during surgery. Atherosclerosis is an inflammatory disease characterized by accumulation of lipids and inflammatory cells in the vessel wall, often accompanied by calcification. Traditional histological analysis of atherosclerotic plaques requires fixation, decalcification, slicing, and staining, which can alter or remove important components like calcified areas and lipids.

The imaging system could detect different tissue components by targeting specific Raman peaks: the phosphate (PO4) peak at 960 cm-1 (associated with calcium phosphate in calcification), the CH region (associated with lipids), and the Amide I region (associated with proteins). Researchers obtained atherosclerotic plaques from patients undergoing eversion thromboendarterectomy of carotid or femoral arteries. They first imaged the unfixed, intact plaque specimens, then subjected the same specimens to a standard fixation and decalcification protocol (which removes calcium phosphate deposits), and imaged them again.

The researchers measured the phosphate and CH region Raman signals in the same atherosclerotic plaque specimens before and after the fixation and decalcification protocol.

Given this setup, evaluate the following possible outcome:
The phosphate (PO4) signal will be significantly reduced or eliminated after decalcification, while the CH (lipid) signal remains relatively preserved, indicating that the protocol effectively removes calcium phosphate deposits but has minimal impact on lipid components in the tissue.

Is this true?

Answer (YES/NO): NO